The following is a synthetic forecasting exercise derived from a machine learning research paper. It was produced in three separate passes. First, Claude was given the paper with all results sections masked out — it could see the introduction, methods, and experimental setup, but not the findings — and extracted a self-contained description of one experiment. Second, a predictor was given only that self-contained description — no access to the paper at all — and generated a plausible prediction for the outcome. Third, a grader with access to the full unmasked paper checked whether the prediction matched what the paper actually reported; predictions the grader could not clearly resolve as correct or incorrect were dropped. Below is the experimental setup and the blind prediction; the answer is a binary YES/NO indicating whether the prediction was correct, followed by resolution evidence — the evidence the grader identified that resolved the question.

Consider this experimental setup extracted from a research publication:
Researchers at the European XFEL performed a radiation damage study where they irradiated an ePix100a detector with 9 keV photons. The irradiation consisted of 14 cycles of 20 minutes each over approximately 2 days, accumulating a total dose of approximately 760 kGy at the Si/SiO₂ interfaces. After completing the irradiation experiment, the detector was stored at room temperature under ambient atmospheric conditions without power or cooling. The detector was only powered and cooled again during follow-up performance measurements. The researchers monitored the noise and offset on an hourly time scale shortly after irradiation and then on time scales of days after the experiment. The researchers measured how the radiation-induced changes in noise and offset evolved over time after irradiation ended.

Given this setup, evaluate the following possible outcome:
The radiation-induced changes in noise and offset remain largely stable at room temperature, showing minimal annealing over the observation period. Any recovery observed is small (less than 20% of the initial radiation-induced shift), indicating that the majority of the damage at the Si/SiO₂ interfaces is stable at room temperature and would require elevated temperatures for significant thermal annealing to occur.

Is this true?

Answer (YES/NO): NO